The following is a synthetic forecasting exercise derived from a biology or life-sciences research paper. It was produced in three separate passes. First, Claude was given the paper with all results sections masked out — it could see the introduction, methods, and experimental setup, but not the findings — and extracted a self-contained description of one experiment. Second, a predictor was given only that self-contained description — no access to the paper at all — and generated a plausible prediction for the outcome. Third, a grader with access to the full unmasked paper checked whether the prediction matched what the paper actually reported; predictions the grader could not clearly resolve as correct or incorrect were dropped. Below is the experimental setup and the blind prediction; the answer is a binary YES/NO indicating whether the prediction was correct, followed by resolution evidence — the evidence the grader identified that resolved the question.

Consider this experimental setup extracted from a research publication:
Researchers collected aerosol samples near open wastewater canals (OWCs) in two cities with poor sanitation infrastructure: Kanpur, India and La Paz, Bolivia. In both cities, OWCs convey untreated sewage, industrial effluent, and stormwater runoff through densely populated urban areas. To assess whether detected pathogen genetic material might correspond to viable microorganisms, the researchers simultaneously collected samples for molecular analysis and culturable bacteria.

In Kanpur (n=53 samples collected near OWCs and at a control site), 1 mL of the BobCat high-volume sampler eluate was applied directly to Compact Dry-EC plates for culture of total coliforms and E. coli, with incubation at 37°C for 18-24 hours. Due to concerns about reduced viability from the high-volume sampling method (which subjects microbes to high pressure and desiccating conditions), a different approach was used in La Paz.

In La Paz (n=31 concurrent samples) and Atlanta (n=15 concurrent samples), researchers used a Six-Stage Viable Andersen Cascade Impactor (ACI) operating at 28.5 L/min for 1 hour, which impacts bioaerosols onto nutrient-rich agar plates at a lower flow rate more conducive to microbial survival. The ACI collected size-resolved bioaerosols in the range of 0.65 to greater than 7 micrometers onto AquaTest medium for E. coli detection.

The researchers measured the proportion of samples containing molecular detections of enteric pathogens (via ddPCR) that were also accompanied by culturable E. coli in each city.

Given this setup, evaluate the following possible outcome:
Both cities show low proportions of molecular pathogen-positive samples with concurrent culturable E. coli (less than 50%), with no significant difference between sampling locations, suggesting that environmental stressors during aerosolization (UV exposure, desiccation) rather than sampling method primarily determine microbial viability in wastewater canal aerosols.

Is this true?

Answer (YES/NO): NO